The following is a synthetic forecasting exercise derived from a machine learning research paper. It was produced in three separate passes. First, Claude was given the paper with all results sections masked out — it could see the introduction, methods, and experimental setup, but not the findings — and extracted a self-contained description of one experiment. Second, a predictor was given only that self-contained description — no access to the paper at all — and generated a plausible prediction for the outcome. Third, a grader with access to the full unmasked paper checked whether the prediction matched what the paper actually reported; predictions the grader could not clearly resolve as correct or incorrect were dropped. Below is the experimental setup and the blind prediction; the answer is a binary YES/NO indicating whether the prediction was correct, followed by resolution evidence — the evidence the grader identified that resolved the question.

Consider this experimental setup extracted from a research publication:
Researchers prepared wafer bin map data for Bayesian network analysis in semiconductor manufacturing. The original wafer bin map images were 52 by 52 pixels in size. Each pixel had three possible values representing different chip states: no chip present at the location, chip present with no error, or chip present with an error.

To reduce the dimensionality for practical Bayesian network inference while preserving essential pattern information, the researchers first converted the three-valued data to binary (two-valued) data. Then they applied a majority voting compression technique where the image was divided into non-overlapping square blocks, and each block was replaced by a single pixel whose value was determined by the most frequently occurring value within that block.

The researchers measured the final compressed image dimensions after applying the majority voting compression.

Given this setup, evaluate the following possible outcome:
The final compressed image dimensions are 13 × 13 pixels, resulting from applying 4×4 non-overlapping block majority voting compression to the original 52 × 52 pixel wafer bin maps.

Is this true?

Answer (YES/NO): NO